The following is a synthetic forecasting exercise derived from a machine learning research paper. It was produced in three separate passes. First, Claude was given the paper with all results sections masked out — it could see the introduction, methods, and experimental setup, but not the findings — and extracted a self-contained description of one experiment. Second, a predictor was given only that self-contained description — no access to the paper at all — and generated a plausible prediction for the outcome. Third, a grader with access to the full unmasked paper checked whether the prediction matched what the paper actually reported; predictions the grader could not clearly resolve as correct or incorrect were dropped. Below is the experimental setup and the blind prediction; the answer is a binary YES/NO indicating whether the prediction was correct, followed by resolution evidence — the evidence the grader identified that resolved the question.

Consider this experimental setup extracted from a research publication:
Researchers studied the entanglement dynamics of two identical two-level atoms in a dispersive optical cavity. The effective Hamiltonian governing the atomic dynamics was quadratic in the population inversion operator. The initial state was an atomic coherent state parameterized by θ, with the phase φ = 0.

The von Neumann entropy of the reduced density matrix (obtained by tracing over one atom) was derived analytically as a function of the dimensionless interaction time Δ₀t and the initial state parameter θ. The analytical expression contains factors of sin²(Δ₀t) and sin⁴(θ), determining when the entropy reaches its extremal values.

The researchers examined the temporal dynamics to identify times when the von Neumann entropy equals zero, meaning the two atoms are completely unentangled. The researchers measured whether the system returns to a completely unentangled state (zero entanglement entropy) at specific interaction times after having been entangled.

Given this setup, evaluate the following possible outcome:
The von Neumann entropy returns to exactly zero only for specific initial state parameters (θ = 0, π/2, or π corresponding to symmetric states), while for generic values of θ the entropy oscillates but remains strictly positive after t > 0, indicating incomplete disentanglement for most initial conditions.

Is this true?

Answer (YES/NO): NO